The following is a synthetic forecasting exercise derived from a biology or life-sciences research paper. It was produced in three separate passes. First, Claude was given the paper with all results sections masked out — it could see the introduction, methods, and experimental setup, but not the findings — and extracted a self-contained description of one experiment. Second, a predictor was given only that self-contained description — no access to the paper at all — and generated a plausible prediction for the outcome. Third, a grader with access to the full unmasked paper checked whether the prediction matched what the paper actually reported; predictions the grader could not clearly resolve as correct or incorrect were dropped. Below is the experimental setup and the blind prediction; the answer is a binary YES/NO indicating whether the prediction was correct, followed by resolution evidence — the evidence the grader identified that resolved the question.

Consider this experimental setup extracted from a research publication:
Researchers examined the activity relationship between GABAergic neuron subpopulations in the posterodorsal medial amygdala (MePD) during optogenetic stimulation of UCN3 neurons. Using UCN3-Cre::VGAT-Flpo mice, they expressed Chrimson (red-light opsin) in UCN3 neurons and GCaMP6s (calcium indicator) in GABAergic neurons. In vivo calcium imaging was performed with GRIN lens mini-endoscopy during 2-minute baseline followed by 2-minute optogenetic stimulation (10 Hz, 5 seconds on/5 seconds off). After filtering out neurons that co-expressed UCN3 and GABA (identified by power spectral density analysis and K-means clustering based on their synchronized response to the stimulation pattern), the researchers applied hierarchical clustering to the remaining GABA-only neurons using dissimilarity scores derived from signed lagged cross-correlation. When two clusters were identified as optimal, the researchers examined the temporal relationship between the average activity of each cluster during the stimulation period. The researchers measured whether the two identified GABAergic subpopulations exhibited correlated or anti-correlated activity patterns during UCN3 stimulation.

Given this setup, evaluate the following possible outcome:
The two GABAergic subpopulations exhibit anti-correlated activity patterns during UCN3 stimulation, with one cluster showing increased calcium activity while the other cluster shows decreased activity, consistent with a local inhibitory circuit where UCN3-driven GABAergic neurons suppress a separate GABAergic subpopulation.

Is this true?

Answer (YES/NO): YES